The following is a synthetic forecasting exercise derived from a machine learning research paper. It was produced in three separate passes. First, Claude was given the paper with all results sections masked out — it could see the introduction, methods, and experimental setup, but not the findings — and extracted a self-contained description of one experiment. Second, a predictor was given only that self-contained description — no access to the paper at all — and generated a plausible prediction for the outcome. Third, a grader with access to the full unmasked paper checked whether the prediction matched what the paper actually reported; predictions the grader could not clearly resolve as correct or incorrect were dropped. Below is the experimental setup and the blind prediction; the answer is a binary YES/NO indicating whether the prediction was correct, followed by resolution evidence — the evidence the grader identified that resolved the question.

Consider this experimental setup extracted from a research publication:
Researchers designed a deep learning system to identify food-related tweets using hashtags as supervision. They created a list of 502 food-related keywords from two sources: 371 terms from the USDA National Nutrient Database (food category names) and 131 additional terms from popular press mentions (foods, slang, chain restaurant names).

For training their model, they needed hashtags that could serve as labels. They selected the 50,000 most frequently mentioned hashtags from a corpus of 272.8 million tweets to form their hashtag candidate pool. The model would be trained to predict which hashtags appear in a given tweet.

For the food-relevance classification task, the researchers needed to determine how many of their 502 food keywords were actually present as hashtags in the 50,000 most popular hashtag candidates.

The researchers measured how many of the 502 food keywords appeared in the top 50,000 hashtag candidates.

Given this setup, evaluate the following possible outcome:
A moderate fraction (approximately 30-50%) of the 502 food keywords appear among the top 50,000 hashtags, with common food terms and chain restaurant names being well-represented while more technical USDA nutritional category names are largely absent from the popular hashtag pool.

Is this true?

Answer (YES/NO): NO